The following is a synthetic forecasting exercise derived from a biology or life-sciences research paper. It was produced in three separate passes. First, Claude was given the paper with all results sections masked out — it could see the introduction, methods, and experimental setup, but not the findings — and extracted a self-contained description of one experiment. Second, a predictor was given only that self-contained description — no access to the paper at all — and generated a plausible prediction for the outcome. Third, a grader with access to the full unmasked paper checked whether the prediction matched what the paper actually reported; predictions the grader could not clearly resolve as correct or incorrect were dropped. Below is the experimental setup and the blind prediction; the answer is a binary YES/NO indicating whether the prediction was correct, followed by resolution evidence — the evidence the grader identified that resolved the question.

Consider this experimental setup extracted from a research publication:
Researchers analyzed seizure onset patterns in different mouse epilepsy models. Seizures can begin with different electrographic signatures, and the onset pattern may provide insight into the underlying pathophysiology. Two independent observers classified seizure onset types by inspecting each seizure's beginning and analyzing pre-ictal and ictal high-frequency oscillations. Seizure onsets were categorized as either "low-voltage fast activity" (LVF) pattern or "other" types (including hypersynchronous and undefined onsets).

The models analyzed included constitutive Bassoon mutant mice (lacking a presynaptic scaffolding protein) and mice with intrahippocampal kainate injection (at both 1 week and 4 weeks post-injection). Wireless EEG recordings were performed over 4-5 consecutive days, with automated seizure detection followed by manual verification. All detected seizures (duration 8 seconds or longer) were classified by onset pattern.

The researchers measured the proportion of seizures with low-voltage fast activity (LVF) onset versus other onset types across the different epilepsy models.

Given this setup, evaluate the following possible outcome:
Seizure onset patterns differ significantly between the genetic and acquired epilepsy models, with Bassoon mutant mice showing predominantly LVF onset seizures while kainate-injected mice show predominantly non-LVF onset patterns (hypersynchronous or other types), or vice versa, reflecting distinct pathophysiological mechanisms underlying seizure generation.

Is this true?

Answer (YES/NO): NO